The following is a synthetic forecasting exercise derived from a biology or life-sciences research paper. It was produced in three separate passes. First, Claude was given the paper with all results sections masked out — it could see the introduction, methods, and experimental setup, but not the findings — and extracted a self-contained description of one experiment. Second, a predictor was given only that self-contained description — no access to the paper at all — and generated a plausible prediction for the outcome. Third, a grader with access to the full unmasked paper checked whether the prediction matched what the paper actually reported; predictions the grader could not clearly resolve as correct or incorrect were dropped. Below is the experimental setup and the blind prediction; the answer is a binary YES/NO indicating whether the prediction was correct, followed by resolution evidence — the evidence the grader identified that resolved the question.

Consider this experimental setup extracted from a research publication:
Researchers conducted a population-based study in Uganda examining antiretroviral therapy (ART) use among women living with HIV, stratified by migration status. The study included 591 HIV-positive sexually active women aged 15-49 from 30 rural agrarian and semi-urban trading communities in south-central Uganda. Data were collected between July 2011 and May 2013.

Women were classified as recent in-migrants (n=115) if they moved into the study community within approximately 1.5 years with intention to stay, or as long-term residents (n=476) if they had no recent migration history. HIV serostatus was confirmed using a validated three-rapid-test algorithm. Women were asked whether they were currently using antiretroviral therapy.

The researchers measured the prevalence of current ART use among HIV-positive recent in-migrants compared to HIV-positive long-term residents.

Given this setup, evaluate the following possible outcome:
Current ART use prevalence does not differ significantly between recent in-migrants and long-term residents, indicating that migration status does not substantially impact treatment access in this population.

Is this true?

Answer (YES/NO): NO